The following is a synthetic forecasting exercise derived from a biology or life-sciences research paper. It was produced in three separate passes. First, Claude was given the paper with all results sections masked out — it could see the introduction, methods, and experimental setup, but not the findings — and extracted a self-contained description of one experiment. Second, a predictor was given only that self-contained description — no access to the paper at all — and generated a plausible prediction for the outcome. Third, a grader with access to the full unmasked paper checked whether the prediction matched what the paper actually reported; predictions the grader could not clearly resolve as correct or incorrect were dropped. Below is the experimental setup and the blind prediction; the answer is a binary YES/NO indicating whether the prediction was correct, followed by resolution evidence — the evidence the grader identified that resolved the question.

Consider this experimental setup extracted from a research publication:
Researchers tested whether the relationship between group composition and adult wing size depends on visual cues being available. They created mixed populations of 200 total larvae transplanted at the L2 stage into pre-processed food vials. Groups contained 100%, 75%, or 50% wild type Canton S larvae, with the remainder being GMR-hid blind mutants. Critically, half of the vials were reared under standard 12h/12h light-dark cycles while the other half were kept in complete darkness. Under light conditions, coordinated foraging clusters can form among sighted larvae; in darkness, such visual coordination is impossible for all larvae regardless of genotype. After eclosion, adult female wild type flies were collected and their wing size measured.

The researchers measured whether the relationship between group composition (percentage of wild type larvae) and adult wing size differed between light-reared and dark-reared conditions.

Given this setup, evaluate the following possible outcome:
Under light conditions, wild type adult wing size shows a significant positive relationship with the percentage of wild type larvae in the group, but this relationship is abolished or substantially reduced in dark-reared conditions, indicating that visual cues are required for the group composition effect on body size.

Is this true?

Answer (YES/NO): YES